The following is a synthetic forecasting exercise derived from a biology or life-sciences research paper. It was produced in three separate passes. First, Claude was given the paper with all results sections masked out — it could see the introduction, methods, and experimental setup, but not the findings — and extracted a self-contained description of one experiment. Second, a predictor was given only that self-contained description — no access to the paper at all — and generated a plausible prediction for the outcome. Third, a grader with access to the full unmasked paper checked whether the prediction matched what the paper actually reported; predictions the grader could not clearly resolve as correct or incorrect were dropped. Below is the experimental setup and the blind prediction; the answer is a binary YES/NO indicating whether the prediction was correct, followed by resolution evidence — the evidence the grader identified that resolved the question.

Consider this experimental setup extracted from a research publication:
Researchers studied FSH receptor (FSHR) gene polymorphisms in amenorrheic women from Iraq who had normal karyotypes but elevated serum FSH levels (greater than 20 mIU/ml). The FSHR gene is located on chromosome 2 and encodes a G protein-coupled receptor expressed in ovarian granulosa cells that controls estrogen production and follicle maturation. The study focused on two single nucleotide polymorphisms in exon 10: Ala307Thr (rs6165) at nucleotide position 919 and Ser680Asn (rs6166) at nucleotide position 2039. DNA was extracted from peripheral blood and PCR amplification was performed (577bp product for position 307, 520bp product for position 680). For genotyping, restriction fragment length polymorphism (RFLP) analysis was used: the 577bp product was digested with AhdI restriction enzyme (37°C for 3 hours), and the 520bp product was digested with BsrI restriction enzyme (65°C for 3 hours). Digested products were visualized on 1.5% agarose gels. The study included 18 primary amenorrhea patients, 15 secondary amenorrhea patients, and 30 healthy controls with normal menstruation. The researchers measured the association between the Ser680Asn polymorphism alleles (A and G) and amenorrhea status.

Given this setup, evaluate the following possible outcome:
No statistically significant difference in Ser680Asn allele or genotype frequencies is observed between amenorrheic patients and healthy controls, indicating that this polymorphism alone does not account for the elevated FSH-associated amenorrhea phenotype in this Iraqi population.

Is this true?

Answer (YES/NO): NO